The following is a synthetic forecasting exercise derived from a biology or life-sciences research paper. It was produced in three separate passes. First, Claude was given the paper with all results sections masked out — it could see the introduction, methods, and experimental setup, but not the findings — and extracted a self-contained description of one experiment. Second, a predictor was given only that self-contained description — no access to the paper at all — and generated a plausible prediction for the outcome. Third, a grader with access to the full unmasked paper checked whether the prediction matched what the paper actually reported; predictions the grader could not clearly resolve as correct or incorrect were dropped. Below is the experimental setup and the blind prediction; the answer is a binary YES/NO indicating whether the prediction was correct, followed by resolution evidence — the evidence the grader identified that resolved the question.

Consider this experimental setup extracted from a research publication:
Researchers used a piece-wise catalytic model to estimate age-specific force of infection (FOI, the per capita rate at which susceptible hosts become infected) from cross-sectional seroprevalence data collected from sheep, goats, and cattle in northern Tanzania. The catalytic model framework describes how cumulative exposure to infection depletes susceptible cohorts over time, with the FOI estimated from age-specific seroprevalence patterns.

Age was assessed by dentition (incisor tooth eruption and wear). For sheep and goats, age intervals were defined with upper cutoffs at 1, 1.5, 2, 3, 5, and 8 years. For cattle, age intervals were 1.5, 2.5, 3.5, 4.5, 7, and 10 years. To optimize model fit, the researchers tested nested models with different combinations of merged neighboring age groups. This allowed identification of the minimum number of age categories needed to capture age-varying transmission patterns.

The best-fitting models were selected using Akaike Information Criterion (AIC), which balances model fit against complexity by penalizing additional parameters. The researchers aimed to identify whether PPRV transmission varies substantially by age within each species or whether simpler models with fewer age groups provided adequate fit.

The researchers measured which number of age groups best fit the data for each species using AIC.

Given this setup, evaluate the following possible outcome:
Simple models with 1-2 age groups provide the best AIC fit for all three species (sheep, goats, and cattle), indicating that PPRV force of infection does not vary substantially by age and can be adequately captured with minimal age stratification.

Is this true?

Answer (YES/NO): NO